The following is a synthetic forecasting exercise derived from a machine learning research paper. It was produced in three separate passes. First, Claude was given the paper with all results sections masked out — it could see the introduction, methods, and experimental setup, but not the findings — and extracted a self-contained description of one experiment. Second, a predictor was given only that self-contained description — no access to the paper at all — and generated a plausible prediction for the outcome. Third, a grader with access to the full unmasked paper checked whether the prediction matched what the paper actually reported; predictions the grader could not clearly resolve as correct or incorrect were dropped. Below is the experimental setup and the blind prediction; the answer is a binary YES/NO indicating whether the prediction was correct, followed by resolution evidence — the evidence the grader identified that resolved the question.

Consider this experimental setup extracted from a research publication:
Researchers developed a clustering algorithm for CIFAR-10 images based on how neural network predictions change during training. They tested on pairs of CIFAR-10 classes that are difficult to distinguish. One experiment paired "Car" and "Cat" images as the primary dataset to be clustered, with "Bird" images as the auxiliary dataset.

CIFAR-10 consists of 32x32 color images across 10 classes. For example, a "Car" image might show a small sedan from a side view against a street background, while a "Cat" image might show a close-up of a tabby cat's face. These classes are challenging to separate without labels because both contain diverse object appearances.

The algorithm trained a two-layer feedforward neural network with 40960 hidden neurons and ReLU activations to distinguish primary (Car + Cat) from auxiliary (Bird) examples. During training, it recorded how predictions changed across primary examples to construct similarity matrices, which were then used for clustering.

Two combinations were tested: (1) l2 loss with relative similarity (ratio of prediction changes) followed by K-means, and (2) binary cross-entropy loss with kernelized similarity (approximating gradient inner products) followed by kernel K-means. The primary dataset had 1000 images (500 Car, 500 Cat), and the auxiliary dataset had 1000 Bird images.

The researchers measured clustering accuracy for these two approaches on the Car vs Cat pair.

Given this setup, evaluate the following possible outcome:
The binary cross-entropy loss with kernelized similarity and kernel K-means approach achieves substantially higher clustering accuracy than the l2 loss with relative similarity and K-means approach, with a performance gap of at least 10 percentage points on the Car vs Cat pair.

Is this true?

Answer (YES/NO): NO